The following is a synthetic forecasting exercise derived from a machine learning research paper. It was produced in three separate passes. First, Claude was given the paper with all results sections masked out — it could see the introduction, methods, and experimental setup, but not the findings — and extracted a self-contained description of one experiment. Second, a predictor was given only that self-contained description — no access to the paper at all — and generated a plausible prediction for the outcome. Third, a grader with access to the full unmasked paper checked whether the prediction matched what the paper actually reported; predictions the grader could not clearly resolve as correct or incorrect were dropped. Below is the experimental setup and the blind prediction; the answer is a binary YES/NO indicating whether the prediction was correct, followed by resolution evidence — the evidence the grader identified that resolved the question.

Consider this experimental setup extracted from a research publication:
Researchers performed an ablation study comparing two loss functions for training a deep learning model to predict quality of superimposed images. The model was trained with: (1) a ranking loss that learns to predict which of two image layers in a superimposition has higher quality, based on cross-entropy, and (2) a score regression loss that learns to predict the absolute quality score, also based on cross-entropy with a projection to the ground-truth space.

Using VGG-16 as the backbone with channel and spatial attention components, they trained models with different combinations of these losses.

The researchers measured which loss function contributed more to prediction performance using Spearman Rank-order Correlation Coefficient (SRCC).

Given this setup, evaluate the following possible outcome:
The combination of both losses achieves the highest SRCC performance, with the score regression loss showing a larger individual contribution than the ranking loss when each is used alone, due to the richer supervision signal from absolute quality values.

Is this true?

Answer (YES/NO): NO